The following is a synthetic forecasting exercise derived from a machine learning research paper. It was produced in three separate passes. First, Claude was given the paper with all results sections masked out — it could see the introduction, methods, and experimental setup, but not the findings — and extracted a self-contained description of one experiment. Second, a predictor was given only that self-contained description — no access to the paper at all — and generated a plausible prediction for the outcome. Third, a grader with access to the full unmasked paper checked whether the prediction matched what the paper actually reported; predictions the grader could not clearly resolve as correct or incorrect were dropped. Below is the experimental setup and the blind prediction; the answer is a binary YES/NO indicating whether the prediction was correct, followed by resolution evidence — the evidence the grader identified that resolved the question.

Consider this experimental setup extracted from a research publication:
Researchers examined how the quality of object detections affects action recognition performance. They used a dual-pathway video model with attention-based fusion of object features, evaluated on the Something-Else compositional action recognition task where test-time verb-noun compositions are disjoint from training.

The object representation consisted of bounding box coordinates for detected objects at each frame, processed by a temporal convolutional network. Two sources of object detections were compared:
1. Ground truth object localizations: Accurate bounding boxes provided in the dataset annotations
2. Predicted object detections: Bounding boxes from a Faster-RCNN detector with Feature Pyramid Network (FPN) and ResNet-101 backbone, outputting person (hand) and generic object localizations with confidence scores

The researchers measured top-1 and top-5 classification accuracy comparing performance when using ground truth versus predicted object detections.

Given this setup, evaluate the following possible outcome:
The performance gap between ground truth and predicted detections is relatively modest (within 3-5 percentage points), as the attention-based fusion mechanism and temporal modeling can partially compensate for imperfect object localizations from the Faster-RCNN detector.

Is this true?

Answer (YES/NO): NO